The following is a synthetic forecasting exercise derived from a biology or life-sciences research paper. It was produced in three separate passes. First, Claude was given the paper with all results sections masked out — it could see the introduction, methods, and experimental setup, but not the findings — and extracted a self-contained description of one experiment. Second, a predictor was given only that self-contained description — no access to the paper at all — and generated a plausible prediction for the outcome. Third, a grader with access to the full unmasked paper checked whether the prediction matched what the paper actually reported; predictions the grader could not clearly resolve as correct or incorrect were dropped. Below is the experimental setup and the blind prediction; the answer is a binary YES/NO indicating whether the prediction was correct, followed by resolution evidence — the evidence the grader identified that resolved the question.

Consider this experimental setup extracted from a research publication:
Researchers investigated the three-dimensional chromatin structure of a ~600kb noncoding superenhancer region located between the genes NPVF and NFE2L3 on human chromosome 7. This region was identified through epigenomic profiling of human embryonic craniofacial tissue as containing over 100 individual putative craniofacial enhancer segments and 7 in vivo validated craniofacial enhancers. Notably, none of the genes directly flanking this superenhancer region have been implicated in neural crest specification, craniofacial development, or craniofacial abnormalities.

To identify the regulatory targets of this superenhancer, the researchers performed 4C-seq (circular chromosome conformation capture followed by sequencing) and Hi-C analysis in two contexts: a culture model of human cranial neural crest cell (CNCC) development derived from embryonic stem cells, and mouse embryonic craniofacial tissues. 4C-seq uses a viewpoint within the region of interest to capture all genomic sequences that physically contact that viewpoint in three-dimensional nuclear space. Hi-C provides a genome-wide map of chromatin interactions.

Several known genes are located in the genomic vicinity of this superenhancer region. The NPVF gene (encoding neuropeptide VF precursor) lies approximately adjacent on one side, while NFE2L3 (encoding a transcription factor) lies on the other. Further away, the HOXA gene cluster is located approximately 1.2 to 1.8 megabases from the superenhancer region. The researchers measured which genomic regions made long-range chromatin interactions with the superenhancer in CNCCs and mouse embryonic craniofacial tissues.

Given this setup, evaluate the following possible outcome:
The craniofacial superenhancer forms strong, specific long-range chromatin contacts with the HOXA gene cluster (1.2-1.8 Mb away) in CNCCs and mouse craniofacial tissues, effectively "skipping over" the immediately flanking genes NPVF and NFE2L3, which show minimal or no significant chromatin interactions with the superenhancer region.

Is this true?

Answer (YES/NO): YES